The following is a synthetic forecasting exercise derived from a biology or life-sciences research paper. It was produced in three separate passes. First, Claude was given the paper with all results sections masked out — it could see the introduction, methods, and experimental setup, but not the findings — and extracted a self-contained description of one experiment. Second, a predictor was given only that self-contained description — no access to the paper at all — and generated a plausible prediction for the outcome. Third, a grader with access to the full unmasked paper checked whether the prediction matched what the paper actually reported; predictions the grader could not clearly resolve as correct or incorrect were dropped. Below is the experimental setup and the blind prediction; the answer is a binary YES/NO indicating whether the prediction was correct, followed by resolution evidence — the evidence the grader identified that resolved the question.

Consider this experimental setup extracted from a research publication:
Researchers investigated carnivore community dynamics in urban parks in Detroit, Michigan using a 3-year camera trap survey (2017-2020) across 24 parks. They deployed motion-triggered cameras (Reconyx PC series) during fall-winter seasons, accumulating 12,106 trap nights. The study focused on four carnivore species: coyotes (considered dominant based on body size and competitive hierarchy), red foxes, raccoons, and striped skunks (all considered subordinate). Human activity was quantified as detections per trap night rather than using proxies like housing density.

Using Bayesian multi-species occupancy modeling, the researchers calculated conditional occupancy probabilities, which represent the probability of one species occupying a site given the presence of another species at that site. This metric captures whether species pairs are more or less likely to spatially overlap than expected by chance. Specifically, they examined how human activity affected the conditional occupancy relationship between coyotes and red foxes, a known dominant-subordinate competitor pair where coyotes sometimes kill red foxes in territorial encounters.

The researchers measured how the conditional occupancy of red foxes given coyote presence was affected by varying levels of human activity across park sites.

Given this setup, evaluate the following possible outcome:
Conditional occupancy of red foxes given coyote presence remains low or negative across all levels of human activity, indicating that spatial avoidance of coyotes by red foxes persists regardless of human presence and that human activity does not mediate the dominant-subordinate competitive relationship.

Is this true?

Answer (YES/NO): NO